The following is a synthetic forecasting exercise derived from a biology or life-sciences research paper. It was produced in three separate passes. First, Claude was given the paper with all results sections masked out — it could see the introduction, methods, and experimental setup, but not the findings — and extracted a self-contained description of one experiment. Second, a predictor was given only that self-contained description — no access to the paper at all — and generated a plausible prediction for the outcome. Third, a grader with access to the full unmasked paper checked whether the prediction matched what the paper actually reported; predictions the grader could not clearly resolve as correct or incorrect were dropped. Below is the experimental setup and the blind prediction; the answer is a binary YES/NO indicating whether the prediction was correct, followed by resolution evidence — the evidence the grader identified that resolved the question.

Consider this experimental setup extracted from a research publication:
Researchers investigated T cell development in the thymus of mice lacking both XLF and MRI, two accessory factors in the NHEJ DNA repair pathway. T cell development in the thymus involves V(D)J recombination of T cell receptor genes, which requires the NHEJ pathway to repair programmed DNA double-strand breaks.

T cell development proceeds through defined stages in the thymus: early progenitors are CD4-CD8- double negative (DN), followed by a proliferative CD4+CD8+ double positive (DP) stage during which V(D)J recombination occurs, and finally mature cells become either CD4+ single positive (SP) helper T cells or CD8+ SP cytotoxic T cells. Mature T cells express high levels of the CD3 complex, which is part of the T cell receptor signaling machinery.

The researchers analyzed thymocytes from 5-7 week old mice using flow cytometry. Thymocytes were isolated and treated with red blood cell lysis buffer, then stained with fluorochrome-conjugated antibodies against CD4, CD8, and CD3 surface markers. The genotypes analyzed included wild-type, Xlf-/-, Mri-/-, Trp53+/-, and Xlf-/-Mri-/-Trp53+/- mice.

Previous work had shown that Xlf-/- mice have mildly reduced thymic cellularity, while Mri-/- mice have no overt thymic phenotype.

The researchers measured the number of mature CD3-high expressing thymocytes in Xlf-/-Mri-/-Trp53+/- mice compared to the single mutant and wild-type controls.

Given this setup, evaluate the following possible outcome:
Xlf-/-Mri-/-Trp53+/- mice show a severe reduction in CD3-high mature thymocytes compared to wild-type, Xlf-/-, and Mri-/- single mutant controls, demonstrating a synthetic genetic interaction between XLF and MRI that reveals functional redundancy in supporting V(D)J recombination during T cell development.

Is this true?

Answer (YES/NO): YES